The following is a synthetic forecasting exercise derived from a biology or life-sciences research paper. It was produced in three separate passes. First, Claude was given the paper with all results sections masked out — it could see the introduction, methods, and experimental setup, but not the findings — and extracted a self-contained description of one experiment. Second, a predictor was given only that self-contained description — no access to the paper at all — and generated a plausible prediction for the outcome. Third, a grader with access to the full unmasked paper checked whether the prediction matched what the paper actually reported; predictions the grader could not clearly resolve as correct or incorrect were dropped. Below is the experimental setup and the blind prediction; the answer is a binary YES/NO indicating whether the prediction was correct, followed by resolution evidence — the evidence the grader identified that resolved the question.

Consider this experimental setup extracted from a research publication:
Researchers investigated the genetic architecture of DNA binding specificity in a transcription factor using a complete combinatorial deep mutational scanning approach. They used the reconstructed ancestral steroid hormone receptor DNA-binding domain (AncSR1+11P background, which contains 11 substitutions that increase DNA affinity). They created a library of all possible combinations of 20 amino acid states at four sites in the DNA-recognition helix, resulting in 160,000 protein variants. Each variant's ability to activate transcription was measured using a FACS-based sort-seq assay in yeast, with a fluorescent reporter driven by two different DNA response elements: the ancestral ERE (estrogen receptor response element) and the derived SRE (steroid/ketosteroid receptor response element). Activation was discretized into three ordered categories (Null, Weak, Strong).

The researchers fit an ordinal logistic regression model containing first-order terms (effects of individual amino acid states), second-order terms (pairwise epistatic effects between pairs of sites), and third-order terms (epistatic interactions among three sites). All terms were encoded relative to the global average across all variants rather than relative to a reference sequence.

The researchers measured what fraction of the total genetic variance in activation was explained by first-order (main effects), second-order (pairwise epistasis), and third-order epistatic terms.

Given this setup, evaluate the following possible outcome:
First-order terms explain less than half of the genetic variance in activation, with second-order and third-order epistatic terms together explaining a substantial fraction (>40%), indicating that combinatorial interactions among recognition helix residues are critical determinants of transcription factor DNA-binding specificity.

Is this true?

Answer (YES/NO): NO